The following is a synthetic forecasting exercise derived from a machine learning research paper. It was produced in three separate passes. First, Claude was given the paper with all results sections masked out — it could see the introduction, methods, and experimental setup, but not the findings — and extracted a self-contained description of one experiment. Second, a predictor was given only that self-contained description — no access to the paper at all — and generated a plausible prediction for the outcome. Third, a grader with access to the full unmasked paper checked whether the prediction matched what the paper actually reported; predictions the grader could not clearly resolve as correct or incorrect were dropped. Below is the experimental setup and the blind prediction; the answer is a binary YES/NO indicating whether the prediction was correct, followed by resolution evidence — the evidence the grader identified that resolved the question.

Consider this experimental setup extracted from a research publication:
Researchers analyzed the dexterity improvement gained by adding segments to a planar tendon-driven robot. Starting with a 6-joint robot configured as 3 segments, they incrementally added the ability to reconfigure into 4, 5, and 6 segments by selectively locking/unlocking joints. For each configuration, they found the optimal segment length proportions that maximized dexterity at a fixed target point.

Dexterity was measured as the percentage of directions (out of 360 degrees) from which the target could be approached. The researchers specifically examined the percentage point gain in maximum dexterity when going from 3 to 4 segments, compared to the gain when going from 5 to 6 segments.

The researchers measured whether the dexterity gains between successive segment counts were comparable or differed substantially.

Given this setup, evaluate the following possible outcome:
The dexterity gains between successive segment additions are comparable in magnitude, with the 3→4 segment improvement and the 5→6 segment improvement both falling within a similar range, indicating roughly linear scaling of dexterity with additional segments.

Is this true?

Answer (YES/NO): NO